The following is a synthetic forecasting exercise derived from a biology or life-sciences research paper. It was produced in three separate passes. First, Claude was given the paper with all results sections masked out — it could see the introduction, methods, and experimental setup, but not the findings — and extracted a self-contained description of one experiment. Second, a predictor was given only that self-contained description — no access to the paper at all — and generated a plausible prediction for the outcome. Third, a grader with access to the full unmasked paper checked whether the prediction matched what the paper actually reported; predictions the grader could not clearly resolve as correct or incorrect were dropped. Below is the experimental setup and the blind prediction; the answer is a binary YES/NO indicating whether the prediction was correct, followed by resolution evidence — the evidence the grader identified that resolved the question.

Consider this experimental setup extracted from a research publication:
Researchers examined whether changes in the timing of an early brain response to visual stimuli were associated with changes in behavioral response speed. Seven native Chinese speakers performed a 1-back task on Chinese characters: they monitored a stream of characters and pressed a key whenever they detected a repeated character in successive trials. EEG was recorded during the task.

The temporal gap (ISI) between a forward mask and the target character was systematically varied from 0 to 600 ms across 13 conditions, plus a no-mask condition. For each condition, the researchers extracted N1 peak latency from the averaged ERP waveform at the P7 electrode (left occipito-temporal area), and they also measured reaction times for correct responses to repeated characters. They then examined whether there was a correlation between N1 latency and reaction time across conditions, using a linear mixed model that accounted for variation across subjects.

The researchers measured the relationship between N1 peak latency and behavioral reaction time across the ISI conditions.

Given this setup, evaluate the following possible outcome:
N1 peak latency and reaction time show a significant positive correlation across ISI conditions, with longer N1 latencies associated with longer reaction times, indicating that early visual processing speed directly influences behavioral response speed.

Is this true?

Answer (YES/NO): YES